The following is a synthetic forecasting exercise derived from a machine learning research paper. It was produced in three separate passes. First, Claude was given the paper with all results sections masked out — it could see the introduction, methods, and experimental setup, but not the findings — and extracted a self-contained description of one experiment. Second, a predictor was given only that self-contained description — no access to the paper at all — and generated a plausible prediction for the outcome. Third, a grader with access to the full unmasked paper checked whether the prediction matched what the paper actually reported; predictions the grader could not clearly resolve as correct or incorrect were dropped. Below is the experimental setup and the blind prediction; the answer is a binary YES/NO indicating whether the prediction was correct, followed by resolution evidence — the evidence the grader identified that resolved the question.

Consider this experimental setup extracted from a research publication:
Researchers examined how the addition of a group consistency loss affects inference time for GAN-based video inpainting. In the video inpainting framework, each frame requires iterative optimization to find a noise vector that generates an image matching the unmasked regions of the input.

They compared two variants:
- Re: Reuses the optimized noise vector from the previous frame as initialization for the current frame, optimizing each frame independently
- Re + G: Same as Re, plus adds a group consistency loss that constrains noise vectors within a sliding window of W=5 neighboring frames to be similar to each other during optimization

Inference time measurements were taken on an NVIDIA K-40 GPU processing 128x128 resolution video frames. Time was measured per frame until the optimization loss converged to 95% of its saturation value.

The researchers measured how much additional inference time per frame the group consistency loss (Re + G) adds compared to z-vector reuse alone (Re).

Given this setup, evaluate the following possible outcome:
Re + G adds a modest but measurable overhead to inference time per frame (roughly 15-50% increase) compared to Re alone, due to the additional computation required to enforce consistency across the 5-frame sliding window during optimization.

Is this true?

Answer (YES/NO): NO